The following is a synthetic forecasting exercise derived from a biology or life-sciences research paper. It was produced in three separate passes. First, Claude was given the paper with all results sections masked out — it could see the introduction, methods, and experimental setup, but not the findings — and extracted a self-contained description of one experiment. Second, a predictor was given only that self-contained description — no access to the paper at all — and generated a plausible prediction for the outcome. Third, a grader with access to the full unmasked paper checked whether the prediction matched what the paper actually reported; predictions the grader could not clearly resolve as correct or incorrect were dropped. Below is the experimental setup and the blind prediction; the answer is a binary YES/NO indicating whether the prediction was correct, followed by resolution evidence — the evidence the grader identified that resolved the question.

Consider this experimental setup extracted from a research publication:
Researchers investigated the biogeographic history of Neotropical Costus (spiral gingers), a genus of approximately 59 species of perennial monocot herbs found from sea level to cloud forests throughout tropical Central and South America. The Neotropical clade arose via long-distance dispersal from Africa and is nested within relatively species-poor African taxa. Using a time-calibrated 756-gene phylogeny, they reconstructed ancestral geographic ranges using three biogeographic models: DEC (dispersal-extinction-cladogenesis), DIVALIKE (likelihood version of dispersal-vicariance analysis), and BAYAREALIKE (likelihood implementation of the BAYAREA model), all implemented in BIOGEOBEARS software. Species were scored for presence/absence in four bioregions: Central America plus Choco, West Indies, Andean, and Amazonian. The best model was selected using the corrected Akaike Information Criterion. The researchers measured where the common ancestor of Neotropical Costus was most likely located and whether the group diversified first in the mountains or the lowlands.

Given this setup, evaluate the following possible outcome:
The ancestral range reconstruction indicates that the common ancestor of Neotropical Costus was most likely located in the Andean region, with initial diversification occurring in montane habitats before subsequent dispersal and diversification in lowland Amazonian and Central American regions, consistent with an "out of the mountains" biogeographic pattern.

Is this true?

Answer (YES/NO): NO